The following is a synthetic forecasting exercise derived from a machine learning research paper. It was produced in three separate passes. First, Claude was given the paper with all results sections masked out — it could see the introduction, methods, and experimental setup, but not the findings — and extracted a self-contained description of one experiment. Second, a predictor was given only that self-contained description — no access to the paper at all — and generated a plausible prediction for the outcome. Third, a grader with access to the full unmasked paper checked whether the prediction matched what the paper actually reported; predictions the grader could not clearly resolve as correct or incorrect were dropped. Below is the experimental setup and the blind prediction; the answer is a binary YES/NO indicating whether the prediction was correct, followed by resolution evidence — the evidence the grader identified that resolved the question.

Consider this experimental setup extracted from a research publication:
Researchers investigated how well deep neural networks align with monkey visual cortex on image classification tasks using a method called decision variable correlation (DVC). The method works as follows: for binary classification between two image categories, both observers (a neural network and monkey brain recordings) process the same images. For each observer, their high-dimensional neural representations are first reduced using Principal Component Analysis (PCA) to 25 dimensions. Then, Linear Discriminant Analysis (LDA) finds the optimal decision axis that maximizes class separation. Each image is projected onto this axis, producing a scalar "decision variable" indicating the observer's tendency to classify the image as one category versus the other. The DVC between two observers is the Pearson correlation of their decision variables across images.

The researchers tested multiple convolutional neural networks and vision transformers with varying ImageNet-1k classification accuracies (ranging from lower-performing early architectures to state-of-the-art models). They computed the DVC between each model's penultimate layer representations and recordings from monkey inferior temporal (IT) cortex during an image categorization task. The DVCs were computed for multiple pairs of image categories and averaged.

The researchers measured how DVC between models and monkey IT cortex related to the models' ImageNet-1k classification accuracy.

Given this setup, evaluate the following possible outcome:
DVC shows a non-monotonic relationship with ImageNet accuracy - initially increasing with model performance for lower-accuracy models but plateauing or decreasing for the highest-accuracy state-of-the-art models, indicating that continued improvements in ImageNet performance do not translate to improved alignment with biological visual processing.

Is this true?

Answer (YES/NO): NO